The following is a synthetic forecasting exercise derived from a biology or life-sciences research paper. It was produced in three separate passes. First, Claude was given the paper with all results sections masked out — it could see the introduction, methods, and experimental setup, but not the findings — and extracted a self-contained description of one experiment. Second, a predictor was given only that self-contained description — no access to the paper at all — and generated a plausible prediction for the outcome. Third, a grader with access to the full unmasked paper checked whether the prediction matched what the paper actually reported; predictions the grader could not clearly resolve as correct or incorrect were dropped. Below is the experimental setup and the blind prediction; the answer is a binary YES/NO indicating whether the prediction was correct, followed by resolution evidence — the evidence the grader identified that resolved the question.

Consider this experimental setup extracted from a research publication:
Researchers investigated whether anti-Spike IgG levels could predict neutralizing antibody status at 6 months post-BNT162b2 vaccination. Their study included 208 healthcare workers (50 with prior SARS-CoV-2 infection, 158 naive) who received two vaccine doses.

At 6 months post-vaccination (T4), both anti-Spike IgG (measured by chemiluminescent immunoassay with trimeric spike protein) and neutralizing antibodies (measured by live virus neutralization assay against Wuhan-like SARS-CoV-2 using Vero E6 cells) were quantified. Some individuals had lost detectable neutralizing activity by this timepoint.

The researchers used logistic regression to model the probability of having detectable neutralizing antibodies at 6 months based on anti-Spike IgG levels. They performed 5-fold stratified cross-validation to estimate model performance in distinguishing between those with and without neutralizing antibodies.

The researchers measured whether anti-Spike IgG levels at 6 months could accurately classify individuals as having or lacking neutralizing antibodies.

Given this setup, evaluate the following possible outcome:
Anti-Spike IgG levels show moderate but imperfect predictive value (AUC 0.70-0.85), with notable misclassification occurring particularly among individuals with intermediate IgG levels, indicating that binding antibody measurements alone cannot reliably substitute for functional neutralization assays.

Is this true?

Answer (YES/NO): NO